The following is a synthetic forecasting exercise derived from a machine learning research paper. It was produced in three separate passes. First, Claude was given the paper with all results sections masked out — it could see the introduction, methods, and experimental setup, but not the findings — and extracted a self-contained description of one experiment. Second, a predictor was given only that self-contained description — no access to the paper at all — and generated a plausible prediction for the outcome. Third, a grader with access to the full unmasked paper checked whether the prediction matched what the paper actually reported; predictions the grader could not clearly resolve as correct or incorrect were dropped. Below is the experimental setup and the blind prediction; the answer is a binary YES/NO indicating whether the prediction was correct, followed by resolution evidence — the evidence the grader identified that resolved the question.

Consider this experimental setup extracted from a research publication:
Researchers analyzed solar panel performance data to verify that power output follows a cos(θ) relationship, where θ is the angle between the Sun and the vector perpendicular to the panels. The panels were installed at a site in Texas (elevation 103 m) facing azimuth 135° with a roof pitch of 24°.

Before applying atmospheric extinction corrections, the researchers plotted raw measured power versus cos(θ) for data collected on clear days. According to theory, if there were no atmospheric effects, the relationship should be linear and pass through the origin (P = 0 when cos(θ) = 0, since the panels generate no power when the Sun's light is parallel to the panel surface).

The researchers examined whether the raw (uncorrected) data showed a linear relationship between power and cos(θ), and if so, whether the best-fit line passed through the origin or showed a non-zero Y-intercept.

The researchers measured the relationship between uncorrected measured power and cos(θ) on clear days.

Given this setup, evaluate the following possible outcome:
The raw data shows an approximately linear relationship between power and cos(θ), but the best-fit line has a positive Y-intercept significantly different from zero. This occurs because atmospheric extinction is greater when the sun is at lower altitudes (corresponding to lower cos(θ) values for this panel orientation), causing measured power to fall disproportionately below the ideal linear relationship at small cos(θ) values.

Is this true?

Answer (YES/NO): YES